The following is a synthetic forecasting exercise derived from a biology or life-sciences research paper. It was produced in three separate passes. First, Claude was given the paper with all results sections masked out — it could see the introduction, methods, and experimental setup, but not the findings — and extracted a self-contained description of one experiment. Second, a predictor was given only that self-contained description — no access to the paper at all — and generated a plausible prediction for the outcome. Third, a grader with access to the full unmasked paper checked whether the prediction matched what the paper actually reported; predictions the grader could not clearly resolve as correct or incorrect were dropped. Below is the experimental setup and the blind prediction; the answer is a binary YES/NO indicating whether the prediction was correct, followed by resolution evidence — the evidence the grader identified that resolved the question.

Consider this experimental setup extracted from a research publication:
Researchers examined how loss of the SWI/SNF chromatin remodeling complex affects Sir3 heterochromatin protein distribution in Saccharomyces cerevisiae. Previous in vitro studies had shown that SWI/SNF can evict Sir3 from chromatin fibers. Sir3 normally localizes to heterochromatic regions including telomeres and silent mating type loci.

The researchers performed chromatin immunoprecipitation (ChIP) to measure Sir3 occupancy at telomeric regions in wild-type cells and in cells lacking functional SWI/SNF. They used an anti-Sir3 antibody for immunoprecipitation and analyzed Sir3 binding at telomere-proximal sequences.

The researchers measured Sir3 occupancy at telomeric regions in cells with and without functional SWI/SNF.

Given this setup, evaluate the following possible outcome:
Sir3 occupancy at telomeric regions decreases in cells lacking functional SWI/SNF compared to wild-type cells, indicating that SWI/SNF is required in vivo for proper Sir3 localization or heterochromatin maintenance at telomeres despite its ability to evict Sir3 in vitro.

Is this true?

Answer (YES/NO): YES